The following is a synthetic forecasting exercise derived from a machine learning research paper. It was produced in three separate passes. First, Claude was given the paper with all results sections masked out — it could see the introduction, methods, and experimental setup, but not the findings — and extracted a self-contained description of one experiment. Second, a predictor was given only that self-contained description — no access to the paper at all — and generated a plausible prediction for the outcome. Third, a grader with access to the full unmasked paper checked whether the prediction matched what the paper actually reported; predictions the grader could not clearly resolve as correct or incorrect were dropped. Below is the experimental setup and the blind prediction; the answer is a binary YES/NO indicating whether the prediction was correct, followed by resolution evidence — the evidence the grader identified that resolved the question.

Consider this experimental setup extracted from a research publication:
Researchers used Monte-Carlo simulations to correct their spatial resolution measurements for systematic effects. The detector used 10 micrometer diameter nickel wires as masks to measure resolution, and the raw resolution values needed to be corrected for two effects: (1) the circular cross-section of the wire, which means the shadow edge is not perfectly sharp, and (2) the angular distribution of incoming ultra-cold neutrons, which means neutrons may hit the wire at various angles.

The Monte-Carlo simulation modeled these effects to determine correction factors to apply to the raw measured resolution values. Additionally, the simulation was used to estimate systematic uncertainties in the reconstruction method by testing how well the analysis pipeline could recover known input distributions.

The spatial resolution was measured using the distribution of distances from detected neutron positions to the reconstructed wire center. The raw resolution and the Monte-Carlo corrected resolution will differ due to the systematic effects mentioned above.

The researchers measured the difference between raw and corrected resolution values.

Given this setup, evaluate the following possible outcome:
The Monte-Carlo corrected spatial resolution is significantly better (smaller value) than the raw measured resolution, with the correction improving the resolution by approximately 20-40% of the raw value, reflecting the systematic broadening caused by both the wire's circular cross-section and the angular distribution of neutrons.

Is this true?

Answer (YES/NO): YES